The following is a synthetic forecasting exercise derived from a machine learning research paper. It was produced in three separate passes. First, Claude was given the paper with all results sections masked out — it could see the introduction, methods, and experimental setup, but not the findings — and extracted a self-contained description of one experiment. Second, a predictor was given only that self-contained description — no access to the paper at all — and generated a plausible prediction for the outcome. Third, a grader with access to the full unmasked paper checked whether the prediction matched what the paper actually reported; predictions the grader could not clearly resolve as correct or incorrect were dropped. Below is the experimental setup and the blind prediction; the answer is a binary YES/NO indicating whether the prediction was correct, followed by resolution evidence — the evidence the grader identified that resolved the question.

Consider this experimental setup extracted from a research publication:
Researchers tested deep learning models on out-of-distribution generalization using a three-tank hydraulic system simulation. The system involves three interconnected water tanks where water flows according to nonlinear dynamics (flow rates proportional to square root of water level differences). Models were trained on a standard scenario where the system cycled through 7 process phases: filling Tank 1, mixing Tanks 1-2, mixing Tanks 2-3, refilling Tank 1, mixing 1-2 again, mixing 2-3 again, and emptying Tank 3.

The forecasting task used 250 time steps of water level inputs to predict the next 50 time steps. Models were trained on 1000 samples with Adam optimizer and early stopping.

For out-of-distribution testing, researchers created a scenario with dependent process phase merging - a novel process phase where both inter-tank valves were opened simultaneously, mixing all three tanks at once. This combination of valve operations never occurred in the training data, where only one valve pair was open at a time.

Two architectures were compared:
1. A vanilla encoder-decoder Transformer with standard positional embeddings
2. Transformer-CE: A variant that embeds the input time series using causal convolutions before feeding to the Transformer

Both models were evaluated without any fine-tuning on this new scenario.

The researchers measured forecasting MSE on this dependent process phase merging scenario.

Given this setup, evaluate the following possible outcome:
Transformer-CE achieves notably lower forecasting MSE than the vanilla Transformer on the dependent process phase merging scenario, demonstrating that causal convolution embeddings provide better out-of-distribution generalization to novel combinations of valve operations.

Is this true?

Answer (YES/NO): NO